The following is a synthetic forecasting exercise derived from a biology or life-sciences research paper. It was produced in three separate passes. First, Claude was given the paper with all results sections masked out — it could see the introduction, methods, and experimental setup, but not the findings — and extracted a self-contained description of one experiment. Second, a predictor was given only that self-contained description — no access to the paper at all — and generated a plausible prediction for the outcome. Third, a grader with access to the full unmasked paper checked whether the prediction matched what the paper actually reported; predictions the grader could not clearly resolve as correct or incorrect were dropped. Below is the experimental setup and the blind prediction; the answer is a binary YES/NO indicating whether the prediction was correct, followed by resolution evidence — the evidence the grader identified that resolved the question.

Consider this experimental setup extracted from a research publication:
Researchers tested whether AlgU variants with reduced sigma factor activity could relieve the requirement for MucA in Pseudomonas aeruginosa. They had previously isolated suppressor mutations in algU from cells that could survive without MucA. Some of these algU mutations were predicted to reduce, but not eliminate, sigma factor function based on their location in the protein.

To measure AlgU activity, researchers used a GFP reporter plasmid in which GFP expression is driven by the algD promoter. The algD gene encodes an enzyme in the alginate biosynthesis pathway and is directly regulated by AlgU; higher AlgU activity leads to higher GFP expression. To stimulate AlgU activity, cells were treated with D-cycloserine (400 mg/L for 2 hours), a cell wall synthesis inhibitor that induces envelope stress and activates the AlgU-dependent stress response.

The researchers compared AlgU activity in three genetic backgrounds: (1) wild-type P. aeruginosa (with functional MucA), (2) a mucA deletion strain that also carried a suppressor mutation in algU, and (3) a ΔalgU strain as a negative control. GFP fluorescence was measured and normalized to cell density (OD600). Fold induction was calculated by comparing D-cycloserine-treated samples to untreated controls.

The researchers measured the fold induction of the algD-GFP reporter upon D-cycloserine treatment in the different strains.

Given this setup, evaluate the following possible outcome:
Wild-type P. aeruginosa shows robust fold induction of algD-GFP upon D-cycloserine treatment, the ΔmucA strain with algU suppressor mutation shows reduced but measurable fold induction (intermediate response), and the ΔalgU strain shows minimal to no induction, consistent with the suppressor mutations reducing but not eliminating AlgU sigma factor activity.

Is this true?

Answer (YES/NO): NO